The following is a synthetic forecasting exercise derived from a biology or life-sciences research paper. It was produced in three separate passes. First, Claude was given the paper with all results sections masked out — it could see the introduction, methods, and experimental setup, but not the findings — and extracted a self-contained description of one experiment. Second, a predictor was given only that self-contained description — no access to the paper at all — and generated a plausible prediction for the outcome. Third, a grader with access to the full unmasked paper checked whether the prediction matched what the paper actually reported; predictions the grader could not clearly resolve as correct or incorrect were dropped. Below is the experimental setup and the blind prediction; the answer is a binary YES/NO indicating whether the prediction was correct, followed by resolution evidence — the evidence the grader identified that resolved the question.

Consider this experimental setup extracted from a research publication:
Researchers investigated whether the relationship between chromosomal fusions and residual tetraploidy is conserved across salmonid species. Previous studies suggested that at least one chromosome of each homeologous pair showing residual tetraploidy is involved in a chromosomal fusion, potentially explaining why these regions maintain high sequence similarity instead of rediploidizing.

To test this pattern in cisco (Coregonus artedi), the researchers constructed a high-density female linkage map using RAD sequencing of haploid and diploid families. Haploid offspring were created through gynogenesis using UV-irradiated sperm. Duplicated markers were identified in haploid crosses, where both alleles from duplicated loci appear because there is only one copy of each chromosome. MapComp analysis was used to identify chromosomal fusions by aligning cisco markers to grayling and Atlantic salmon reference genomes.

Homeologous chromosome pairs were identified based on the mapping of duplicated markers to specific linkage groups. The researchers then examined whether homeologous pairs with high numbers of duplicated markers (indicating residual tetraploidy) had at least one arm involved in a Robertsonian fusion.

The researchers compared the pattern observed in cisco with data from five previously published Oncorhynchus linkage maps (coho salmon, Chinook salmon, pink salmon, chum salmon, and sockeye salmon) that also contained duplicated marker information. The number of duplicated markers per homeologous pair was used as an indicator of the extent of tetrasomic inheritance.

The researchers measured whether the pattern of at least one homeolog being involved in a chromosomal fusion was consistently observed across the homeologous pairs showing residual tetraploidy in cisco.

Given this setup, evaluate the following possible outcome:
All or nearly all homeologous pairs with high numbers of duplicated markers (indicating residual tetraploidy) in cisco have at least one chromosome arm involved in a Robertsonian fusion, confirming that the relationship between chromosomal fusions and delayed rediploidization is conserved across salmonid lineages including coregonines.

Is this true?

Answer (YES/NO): NO